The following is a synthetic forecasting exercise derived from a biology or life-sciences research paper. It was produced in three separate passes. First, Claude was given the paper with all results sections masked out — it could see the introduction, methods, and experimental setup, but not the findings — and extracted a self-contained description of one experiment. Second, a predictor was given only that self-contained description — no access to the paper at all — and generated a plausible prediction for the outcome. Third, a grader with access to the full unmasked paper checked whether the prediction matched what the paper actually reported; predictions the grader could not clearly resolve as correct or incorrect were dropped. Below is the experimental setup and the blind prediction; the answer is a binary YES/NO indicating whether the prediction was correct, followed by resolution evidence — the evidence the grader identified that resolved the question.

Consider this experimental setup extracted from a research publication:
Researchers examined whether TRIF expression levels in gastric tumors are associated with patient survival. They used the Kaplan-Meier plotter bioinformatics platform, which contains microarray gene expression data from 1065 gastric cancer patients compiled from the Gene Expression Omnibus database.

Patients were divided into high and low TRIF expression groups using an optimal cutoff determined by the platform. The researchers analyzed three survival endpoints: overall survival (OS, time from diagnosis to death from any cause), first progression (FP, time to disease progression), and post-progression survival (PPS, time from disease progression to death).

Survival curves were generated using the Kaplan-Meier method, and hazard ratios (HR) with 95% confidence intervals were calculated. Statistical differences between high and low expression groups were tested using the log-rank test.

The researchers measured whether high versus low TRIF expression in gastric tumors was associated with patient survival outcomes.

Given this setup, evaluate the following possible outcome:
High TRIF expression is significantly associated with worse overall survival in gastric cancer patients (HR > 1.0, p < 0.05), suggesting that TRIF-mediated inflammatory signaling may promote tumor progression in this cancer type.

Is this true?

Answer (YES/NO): YES